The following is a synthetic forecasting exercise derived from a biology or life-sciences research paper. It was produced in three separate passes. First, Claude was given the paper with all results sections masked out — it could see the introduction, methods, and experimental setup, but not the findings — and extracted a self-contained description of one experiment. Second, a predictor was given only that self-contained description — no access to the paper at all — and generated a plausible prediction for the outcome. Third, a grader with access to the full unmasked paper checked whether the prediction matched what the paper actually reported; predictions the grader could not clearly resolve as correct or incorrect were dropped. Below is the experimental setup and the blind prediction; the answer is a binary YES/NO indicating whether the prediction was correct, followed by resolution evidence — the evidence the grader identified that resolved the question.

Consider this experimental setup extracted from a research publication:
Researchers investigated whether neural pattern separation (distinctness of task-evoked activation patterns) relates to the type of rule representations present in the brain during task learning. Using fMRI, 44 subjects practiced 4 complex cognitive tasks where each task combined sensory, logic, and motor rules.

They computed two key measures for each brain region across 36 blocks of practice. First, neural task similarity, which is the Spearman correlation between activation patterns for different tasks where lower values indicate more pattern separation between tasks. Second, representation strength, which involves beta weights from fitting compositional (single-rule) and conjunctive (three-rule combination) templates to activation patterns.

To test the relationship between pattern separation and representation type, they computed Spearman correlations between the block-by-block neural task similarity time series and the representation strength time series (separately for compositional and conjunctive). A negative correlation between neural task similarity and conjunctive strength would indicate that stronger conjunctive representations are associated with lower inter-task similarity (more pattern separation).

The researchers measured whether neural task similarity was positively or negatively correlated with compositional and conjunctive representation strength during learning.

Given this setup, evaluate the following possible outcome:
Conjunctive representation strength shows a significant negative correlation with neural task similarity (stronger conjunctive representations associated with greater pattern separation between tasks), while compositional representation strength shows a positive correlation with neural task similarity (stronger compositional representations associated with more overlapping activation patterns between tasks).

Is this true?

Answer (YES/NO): NO